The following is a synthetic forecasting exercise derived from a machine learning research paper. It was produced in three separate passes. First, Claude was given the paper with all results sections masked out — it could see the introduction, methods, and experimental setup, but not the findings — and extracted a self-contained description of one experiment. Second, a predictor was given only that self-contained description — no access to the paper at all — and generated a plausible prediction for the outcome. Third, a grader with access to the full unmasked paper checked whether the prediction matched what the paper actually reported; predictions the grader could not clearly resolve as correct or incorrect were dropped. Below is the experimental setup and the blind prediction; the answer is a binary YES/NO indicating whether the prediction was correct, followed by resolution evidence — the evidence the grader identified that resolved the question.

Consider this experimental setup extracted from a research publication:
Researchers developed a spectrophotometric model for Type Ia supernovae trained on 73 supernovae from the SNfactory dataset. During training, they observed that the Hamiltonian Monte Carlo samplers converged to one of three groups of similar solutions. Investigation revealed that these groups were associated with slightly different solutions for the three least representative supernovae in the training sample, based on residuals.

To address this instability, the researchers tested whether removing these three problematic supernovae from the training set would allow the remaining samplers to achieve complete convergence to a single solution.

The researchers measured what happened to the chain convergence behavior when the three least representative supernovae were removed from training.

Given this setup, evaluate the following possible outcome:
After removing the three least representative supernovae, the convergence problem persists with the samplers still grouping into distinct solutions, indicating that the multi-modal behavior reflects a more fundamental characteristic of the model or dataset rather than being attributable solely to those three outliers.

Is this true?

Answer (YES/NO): YES